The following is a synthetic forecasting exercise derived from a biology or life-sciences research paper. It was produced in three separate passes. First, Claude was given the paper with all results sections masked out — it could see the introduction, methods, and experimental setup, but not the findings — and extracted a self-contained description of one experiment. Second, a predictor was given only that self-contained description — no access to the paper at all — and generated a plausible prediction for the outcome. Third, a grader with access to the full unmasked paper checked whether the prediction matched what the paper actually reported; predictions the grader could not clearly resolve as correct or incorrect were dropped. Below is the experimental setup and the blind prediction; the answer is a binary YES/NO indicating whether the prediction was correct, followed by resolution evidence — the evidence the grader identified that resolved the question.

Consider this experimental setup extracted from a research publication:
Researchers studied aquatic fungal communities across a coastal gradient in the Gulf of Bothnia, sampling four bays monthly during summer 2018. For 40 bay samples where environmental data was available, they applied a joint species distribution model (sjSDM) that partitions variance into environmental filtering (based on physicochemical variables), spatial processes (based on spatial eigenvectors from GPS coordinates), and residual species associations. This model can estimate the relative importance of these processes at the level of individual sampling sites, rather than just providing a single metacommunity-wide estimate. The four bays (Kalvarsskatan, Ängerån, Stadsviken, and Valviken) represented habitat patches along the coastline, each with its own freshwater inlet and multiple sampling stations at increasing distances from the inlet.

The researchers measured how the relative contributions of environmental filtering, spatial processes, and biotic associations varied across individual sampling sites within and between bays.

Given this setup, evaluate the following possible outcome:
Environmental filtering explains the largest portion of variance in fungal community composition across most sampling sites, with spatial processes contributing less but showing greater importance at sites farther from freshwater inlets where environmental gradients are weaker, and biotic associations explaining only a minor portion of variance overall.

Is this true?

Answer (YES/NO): NO